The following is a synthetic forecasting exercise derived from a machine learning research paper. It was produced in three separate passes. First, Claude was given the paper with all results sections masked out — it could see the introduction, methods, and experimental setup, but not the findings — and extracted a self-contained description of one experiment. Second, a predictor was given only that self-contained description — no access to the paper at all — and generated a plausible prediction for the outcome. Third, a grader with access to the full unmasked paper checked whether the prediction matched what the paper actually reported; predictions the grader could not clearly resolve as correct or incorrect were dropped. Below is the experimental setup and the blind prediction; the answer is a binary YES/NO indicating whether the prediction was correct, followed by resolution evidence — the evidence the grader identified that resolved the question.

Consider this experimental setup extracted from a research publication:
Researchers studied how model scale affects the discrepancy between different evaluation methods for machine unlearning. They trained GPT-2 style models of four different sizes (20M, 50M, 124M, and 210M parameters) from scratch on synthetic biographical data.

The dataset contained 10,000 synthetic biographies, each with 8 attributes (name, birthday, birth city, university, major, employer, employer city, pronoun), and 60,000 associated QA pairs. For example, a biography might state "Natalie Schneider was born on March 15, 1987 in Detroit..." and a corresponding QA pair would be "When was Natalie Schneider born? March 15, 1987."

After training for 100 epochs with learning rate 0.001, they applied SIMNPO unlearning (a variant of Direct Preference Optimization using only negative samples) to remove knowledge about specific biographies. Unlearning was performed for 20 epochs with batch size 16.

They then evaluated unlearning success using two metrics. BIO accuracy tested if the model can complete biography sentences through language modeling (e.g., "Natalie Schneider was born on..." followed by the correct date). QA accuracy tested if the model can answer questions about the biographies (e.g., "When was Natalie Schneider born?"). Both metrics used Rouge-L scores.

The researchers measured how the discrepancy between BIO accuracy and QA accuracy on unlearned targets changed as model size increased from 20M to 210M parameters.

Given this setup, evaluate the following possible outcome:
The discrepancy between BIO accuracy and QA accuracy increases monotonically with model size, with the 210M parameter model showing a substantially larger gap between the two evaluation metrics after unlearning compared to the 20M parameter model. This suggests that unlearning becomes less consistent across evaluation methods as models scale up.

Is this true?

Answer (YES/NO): YES